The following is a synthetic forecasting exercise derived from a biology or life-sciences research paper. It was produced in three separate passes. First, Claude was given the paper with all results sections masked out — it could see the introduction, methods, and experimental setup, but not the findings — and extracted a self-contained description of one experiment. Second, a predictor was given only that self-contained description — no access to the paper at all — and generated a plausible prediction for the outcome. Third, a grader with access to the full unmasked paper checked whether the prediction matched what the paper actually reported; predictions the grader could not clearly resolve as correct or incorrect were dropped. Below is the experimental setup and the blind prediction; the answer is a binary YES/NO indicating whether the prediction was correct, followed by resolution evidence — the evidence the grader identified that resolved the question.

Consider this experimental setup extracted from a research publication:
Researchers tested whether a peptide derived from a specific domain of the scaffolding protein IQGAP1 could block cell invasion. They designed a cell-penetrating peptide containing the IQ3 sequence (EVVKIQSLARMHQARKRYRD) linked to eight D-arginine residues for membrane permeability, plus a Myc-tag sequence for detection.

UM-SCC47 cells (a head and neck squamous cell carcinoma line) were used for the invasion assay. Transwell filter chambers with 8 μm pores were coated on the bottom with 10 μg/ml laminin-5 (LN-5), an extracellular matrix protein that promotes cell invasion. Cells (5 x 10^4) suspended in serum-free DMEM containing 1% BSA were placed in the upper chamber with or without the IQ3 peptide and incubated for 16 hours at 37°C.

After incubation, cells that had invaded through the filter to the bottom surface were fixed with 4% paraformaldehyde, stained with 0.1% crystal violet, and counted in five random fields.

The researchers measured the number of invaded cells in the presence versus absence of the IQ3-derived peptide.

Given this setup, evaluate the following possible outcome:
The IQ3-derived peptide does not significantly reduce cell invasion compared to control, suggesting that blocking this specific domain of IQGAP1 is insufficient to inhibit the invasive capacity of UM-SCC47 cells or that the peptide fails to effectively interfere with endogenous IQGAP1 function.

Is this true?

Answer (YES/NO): NO